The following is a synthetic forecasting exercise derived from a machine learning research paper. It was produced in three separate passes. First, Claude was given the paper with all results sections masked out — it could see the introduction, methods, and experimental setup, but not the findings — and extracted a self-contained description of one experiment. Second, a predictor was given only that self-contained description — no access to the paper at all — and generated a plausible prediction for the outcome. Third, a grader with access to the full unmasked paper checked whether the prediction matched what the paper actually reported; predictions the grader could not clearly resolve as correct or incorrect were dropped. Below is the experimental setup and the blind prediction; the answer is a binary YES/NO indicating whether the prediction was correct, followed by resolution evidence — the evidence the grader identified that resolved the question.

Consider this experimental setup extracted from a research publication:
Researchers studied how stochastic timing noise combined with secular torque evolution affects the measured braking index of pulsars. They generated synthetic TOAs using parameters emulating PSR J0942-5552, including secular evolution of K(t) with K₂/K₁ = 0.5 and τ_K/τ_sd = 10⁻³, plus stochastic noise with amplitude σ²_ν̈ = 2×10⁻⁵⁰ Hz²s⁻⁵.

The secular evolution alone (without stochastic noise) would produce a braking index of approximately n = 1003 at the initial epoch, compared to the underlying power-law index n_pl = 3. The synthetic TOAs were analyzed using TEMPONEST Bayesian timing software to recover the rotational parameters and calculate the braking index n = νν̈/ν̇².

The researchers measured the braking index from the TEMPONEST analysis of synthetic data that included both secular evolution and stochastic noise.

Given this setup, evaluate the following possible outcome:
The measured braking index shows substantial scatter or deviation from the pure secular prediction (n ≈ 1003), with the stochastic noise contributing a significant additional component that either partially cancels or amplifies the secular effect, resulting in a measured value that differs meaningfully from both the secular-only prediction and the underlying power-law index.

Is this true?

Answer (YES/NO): YES